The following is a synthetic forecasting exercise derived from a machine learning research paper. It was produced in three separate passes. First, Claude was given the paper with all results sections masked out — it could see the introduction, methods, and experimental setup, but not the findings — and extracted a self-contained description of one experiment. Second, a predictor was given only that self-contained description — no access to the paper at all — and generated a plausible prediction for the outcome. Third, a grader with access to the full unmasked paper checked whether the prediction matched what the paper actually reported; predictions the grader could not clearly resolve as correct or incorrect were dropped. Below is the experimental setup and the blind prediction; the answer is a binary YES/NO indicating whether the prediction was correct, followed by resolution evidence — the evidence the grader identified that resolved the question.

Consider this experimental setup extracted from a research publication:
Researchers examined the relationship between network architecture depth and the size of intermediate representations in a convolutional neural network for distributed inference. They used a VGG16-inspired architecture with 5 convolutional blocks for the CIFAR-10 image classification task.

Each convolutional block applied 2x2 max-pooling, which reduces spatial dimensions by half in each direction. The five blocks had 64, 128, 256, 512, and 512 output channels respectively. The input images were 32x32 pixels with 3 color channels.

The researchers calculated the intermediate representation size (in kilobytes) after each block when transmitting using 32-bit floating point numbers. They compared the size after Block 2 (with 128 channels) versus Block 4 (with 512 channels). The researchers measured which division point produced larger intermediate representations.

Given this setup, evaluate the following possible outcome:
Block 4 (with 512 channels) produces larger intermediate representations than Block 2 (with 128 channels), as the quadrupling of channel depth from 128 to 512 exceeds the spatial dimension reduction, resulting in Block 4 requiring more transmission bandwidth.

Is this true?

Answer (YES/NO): NO